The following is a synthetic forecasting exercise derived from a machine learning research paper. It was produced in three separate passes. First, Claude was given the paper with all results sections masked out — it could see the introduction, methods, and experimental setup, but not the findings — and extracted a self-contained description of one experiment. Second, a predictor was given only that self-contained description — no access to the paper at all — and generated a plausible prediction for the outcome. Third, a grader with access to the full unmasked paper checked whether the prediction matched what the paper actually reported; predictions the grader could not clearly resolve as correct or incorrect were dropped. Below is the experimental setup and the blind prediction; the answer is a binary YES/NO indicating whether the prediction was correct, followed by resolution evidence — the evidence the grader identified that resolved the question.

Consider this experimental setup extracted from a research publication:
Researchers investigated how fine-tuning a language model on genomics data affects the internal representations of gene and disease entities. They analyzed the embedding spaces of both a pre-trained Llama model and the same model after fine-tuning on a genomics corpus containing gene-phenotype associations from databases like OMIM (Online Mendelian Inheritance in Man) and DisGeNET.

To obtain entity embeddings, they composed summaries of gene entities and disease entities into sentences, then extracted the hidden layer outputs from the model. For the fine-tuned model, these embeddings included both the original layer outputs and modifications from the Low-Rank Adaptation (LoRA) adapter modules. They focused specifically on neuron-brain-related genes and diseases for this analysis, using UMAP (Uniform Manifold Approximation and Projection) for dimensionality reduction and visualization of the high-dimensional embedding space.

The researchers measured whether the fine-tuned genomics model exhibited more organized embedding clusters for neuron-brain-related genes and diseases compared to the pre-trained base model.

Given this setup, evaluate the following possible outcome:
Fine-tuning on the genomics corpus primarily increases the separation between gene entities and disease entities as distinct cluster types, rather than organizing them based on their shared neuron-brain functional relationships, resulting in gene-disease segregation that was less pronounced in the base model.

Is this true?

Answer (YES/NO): NO